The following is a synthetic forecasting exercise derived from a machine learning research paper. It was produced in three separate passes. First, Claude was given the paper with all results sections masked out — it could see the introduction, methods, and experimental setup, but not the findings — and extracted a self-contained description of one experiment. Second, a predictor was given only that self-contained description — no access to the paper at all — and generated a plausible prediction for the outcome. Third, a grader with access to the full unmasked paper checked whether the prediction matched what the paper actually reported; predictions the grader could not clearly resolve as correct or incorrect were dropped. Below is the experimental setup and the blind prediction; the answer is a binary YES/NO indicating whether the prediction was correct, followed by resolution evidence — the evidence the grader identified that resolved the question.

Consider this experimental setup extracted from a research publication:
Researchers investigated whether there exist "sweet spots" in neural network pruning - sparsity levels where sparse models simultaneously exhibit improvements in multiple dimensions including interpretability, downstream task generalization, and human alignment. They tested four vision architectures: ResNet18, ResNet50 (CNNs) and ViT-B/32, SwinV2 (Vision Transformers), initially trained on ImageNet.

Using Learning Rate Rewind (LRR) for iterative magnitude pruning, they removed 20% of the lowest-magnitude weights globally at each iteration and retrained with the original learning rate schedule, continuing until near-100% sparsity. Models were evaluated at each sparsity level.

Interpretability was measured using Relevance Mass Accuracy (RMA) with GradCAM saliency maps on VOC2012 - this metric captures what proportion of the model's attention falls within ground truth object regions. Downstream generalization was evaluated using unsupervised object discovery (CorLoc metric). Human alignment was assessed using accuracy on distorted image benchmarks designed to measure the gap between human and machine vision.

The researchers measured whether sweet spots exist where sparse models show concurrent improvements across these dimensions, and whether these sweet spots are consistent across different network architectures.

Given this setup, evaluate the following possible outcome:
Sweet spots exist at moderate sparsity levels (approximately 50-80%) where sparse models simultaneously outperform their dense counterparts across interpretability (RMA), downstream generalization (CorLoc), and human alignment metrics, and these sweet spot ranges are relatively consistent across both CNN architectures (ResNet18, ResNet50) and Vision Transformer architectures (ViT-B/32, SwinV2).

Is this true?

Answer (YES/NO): NO